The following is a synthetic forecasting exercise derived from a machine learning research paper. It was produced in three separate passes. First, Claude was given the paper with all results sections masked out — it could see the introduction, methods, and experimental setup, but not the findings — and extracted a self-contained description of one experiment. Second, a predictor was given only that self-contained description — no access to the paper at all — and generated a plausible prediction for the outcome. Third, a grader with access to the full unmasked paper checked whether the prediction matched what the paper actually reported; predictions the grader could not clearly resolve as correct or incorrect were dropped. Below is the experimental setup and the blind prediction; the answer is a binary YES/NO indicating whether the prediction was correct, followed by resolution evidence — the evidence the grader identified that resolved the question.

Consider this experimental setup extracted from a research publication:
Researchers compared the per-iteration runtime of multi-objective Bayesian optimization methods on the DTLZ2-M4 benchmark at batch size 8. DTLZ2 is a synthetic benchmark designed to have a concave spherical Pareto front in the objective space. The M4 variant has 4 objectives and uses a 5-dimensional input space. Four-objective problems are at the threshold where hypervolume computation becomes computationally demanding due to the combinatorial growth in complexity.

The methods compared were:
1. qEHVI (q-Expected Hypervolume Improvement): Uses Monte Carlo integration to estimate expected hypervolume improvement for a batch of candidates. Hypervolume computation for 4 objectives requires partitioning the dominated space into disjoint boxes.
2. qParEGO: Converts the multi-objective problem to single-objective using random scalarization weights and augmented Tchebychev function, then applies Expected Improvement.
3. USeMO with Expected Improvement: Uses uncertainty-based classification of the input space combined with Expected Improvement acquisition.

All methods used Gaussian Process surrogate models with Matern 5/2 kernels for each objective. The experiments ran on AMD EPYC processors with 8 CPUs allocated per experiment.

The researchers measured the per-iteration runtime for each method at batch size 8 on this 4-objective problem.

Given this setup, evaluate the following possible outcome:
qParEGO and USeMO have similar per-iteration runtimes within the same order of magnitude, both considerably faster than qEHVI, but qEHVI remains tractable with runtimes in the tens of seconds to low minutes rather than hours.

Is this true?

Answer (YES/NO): NO